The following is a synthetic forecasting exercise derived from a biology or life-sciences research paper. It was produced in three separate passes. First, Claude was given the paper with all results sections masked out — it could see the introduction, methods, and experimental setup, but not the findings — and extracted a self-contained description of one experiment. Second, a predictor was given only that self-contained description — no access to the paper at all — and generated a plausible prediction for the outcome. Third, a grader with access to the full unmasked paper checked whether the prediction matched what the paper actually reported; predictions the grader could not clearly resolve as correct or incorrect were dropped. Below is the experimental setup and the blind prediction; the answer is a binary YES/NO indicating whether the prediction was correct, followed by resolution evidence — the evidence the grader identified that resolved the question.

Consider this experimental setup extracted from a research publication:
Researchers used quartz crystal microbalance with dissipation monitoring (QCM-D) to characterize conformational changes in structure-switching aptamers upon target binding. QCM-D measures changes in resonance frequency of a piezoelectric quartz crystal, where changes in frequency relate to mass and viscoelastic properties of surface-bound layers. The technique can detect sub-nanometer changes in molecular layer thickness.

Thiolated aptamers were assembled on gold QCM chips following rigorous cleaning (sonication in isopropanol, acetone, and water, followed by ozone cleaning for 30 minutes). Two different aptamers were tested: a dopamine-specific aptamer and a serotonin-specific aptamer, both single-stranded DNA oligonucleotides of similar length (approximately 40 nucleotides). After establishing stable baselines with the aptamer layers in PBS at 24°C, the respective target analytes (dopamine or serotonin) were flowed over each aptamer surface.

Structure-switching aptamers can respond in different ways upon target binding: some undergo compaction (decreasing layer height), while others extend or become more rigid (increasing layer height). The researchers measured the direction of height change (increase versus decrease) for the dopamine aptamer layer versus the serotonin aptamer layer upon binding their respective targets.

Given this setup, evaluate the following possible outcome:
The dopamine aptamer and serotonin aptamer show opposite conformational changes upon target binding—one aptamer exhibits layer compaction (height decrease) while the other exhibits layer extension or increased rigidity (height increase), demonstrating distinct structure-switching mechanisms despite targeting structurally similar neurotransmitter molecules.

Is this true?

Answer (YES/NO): YES